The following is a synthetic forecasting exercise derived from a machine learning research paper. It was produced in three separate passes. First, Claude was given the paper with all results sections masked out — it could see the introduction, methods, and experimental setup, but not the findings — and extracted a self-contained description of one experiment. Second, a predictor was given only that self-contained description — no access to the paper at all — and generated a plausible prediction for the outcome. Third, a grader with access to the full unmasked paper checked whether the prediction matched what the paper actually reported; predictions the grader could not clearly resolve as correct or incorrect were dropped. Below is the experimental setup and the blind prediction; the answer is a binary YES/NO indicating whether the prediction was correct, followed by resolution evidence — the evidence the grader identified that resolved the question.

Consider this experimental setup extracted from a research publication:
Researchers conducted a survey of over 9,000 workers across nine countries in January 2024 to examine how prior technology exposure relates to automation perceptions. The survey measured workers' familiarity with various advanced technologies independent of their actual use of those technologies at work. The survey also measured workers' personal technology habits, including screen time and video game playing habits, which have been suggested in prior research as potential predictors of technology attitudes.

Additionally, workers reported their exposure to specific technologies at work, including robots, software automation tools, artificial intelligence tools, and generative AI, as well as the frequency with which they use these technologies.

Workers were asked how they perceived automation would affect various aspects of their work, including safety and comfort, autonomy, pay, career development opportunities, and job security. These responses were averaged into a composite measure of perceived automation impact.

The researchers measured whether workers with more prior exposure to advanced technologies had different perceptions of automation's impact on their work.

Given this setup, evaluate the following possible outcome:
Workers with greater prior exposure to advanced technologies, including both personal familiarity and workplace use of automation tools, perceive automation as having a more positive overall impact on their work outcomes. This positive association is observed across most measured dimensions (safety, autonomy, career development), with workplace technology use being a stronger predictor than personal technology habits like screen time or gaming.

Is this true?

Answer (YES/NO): NO